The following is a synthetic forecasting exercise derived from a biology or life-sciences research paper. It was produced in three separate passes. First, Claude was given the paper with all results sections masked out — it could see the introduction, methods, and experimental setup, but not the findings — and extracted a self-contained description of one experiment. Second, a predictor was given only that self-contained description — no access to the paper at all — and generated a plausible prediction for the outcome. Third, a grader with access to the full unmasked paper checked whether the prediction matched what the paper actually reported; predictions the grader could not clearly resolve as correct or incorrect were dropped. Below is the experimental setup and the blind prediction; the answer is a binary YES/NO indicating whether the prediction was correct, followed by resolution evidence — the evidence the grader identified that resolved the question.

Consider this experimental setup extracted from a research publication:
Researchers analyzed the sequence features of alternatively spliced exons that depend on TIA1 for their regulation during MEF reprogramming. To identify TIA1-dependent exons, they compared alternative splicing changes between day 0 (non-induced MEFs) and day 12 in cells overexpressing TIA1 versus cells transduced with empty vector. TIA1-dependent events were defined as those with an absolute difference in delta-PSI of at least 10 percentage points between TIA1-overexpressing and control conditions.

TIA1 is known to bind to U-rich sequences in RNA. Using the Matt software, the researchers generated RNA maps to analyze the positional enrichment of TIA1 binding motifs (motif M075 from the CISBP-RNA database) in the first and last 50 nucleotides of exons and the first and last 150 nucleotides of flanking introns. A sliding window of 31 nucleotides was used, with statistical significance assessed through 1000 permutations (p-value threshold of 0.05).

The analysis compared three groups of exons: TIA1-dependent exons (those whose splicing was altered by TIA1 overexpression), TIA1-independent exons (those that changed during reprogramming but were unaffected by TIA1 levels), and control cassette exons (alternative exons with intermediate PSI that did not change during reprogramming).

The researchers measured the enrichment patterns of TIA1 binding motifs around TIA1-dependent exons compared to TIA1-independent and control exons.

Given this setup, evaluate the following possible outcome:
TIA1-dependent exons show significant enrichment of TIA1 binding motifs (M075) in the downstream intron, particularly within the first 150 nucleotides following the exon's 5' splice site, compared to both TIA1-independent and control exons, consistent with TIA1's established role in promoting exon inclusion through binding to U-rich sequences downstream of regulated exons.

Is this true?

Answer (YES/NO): NO